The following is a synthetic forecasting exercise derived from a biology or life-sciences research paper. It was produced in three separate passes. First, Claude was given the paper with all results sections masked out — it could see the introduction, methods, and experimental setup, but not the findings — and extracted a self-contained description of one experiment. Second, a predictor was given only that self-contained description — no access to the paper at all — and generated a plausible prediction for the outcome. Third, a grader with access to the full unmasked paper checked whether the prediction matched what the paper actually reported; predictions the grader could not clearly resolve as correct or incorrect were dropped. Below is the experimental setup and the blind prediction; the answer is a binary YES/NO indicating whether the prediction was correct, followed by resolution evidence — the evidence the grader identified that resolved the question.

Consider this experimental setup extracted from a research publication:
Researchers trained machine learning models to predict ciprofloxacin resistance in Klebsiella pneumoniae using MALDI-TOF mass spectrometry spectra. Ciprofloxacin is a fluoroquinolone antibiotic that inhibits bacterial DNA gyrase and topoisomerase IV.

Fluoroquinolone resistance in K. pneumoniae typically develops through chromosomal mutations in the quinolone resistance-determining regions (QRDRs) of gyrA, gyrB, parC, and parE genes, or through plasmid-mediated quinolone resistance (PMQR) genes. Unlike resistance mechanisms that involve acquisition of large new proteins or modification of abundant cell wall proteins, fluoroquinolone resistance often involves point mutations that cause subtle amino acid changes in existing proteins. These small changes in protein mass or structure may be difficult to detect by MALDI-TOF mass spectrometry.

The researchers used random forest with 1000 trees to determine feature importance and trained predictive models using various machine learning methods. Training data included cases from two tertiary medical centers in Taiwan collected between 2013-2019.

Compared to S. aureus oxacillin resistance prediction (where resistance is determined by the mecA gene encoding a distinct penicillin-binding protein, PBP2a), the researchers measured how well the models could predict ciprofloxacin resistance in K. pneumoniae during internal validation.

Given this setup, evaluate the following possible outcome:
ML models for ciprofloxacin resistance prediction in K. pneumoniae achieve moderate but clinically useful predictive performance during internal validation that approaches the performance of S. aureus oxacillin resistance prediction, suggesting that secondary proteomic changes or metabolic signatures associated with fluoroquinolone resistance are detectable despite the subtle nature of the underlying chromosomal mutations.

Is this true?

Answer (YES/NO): NO